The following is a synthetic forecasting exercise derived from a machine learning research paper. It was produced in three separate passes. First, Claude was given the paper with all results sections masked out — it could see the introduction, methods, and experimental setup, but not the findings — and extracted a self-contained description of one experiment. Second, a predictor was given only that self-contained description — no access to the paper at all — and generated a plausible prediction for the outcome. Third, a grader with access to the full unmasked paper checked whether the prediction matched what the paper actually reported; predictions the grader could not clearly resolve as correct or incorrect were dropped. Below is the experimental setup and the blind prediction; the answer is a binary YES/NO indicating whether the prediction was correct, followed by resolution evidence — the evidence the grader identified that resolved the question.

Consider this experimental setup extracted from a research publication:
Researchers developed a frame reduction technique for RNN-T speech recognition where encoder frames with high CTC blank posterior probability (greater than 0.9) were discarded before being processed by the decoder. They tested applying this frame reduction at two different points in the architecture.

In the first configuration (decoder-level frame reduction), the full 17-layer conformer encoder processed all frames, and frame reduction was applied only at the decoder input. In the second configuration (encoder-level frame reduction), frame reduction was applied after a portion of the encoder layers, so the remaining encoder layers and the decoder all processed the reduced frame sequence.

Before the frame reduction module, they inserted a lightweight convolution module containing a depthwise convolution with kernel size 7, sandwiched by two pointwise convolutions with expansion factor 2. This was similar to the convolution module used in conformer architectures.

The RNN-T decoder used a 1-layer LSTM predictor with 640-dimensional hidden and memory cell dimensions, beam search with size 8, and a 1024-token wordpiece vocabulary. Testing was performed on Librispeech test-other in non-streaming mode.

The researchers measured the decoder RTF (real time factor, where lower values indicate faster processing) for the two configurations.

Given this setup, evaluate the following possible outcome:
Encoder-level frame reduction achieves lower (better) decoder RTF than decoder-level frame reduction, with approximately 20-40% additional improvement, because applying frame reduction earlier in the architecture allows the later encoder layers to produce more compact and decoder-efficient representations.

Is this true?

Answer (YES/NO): NO